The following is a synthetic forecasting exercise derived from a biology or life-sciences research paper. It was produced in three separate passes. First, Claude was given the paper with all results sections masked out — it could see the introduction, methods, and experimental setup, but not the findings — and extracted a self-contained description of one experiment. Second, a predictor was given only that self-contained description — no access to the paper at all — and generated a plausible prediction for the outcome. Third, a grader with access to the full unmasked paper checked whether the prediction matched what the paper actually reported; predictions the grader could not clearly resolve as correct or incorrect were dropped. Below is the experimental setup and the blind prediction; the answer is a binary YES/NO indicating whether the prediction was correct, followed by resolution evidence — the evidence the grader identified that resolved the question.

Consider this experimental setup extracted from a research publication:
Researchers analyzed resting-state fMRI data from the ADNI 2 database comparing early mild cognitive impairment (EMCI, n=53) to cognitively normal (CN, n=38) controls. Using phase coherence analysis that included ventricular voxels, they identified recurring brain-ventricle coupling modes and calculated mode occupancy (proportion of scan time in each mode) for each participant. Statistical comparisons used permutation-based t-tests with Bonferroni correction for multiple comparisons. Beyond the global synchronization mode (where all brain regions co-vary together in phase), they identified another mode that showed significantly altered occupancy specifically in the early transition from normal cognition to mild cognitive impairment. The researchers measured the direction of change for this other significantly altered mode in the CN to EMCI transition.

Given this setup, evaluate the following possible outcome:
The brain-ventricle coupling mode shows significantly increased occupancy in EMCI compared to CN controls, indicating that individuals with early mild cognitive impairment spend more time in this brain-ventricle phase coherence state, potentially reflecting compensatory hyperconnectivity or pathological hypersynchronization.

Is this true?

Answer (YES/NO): YES